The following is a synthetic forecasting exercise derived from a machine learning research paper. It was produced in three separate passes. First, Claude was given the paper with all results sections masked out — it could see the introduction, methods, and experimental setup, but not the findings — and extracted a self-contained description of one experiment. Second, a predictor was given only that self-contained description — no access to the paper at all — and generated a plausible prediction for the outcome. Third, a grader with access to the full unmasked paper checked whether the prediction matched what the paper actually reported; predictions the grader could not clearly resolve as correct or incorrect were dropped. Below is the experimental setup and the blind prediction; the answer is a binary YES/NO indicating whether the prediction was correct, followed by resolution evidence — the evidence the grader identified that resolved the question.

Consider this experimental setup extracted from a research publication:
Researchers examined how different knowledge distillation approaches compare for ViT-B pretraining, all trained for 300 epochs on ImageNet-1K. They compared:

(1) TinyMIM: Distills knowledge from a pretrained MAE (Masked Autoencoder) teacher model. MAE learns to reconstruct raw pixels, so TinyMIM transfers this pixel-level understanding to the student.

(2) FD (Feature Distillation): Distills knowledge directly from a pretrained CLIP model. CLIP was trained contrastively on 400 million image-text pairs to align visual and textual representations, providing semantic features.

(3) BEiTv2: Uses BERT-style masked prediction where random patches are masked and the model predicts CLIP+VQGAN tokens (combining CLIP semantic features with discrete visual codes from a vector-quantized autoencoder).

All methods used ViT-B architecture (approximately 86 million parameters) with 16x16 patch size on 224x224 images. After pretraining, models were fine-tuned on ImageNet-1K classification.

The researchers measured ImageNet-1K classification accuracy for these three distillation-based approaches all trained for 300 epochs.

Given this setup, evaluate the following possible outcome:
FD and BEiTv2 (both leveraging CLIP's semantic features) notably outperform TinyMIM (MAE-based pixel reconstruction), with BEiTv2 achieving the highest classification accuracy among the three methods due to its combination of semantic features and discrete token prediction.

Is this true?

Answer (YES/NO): NO